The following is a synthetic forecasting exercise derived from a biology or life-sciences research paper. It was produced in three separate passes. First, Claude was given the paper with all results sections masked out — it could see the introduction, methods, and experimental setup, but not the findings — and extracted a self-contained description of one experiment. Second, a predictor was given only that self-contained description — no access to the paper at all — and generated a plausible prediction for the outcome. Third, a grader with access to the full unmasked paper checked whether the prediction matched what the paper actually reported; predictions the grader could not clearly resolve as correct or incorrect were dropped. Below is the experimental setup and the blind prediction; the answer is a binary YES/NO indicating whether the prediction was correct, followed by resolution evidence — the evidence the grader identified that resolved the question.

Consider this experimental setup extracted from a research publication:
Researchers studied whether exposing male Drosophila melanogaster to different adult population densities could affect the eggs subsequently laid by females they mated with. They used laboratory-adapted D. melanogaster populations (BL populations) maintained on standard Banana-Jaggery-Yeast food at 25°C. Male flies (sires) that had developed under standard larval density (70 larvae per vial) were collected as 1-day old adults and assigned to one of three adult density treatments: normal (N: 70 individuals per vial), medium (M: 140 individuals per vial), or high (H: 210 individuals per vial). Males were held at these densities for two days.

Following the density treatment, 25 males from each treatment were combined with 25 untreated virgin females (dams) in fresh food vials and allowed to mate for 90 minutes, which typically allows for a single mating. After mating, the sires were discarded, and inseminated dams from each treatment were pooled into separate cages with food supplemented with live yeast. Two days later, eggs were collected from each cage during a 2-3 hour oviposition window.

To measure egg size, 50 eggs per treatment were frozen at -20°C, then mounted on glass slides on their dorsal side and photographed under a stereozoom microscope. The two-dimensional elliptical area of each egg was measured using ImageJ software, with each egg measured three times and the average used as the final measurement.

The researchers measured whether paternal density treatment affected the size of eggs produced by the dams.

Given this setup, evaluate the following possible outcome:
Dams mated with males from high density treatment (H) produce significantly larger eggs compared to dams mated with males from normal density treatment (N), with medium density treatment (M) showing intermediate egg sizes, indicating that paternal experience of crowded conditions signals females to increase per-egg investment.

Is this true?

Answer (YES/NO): NO